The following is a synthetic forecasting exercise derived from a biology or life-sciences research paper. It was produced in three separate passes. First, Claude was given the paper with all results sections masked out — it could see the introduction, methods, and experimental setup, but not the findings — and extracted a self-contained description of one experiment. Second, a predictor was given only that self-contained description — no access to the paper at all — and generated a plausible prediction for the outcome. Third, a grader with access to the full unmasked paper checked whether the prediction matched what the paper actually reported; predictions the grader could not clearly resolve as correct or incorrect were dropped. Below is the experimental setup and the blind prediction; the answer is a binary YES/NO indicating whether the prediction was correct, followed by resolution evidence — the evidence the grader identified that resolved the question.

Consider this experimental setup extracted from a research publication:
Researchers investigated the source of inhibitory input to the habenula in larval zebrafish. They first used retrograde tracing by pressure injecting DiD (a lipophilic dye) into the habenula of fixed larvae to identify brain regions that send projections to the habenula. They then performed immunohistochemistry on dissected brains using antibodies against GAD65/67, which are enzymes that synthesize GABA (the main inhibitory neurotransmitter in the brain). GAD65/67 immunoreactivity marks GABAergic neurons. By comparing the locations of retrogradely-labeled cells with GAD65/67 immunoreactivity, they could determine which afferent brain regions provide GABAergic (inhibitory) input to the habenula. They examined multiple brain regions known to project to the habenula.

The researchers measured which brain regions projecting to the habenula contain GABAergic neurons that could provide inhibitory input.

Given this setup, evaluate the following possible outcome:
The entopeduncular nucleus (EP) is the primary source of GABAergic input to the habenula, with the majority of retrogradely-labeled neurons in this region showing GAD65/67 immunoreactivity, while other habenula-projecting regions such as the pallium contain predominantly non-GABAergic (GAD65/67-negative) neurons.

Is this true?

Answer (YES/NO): NO